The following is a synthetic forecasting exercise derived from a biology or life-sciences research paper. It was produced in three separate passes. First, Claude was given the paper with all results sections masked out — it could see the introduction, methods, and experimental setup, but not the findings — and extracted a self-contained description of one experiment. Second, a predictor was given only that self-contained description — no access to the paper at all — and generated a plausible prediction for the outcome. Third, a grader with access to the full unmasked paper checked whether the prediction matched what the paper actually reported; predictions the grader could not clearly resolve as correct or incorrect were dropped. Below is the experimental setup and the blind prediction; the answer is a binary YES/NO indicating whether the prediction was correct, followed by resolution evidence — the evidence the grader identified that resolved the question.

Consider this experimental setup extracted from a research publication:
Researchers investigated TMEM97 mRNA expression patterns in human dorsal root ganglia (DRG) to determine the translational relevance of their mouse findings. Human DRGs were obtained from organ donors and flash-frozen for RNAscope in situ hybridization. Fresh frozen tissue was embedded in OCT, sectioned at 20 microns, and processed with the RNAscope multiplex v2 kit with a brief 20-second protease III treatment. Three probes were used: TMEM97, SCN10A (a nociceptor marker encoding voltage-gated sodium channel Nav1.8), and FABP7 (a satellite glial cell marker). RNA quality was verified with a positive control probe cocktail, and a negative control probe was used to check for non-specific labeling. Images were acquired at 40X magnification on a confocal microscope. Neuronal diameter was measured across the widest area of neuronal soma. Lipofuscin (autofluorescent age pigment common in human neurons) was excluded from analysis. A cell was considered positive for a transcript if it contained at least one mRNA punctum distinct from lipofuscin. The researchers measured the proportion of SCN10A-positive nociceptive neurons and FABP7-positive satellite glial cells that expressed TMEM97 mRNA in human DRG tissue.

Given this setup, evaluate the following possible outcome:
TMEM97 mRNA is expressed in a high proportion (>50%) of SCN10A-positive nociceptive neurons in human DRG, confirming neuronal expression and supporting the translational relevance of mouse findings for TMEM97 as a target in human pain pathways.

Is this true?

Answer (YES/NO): YES